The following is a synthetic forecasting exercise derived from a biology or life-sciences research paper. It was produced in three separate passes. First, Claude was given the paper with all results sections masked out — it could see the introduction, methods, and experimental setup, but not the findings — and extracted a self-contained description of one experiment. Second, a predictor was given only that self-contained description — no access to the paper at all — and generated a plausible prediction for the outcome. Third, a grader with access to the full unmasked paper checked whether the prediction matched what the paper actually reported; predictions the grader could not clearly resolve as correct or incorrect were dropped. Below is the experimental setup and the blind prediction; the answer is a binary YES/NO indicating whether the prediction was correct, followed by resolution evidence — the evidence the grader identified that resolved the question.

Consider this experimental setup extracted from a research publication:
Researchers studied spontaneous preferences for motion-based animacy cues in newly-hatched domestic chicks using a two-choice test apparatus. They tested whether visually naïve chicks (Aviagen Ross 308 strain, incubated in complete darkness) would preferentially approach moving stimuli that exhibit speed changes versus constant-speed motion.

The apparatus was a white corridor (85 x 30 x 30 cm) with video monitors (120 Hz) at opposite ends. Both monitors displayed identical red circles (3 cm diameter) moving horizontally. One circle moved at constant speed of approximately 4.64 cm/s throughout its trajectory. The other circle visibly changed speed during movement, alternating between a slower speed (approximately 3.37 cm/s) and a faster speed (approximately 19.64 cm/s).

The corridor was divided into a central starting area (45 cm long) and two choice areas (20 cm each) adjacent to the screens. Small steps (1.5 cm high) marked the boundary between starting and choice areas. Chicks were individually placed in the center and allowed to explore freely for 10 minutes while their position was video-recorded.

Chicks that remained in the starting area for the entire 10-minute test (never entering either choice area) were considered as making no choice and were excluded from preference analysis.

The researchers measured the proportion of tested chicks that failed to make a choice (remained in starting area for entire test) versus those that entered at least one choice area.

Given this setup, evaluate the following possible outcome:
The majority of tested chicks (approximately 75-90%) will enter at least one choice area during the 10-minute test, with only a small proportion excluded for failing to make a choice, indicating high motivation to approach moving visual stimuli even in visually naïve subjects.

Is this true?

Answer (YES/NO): NO